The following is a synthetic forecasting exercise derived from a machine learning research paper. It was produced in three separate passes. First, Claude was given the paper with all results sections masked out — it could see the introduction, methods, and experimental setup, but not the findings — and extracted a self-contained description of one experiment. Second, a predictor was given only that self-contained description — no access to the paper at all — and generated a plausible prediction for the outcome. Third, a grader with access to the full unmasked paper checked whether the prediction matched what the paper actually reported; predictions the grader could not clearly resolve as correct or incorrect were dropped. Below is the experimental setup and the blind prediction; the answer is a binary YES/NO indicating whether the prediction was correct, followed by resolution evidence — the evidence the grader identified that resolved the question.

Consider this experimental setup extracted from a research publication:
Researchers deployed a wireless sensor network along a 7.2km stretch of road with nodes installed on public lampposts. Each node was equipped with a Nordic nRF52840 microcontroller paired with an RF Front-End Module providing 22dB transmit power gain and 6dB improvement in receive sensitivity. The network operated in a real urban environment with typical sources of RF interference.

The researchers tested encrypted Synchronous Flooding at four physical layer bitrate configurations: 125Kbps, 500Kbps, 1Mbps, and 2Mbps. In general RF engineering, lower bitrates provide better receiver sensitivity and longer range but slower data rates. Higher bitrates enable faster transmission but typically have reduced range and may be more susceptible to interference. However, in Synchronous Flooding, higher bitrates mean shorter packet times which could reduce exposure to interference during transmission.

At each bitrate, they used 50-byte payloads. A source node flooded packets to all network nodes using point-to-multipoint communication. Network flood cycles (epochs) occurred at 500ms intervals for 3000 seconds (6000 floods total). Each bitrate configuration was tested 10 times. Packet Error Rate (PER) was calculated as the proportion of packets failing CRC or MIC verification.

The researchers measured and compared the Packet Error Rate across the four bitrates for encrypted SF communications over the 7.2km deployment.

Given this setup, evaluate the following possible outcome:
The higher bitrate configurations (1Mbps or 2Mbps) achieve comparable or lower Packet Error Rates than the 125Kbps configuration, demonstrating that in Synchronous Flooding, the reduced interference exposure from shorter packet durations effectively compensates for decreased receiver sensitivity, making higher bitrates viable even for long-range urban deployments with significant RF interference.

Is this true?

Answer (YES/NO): NO